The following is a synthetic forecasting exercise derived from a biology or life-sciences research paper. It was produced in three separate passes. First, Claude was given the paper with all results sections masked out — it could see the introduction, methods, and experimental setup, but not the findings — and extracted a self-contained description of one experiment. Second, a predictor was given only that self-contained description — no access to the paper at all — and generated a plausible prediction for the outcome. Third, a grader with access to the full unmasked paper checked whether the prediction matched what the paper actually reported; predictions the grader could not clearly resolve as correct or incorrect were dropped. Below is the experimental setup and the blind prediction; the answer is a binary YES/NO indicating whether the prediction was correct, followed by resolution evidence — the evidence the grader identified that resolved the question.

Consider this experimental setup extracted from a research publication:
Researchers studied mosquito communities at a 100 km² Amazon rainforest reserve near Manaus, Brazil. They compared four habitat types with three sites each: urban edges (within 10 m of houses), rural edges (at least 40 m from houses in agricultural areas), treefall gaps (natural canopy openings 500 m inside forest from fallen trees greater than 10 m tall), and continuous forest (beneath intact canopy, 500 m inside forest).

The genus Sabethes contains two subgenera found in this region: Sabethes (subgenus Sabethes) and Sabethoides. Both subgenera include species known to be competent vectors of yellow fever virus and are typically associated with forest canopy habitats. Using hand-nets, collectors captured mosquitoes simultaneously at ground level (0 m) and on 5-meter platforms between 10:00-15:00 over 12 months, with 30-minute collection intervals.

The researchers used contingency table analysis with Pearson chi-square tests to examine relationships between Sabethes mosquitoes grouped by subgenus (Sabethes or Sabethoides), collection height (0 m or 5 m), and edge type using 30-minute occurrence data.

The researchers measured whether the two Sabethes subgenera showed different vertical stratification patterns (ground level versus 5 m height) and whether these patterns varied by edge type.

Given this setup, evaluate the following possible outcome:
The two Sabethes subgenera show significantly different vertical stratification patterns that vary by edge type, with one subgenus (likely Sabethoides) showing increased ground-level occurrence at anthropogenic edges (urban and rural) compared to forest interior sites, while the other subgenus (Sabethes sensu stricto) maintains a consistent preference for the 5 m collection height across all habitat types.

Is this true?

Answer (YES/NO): NO